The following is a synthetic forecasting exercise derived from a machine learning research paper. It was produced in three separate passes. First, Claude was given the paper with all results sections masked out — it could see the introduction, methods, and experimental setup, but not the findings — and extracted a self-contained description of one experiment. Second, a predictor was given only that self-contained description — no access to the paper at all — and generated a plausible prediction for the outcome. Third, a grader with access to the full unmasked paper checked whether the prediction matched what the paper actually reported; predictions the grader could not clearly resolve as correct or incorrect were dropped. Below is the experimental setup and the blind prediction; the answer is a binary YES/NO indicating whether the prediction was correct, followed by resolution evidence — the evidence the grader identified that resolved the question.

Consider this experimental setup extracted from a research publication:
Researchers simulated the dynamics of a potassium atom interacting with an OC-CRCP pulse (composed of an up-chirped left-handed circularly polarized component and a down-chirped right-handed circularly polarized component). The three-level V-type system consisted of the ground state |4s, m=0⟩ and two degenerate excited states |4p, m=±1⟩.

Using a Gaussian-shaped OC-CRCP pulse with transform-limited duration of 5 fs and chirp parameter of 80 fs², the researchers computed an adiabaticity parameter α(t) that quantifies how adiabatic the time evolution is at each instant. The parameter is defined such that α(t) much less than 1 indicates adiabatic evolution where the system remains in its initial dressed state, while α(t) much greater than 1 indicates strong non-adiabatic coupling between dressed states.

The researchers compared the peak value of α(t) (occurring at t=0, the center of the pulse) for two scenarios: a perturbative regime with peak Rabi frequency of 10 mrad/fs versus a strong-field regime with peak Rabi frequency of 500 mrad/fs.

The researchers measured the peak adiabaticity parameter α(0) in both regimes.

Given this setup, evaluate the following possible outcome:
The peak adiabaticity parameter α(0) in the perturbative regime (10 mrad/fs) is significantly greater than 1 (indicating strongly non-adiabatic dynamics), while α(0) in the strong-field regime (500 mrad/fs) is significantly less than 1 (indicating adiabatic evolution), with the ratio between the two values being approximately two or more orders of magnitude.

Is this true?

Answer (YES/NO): YES